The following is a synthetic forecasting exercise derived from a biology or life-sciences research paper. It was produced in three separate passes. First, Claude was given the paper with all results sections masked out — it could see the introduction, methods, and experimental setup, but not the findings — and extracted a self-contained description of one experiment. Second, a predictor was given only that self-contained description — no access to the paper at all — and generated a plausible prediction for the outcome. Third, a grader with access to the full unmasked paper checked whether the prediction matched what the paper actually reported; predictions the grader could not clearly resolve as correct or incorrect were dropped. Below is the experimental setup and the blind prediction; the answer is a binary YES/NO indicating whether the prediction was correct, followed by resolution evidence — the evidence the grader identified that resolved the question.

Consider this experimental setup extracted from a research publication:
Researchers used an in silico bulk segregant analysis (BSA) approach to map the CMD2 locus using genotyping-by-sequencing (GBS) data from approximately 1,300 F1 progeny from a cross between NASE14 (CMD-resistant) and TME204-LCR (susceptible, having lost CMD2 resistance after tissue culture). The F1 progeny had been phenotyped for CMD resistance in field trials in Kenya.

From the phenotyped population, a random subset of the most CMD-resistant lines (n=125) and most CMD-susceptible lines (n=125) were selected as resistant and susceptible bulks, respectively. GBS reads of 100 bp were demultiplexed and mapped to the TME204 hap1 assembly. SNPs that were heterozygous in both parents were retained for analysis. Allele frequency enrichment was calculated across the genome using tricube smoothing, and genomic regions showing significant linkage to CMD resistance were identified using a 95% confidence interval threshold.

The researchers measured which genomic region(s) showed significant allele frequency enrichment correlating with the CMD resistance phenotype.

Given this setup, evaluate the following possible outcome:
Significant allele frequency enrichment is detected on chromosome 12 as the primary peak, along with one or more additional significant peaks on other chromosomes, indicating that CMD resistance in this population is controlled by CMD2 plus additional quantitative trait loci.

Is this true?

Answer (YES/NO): NO